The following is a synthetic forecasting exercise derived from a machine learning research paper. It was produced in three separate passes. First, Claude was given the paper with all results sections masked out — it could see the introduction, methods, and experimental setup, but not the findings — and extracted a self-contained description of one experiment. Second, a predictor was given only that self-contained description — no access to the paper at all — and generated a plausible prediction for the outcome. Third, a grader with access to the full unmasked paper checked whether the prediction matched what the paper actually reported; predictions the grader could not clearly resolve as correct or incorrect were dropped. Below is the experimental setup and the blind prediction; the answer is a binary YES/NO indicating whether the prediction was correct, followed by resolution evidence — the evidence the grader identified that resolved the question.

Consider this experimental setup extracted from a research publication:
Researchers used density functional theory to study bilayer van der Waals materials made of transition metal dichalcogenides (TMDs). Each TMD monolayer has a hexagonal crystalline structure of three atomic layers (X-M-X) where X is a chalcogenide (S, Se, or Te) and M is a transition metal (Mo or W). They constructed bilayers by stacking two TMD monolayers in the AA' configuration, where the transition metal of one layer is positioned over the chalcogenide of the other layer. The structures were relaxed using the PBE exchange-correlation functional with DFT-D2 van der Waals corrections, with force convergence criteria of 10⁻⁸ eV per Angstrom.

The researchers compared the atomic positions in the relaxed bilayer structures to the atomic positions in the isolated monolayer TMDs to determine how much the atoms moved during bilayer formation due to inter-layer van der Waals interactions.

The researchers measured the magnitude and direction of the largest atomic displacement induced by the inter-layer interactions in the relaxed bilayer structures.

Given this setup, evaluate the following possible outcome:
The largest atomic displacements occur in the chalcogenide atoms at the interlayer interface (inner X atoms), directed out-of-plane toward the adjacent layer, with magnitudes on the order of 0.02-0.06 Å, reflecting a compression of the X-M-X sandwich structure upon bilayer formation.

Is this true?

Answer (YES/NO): NO